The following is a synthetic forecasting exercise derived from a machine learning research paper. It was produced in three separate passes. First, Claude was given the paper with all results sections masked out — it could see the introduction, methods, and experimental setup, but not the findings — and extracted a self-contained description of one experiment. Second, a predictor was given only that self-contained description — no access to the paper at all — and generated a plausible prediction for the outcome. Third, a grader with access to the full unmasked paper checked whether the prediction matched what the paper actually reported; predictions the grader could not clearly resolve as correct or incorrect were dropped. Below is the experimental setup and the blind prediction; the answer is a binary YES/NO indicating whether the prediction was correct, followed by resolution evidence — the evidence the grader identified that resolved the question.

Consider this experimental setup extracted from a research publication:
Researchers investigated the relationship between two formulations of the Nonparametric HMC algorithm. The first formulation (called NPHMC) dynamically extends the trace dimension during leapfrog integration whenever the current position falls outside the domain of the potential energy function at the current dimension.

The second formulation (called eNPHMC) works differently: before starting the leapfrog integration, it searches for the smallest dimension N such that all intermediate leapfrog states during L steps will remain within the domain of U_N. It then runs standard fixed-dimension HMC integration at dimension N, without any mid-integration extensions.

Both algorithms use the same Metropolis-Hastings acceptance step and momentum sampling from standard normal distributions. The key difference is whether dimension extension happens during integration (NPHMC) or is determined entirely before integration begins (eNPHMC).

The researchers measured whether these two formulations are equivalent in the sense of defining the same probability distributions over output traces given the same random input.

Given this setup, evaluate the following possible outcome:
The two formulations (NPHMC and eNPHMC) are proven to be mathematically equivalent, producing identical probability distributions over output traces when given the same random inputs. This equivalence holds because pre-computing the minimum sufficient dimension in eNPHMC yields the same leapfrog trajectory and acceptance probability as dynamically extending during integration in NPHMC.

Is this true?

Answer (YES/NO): YES